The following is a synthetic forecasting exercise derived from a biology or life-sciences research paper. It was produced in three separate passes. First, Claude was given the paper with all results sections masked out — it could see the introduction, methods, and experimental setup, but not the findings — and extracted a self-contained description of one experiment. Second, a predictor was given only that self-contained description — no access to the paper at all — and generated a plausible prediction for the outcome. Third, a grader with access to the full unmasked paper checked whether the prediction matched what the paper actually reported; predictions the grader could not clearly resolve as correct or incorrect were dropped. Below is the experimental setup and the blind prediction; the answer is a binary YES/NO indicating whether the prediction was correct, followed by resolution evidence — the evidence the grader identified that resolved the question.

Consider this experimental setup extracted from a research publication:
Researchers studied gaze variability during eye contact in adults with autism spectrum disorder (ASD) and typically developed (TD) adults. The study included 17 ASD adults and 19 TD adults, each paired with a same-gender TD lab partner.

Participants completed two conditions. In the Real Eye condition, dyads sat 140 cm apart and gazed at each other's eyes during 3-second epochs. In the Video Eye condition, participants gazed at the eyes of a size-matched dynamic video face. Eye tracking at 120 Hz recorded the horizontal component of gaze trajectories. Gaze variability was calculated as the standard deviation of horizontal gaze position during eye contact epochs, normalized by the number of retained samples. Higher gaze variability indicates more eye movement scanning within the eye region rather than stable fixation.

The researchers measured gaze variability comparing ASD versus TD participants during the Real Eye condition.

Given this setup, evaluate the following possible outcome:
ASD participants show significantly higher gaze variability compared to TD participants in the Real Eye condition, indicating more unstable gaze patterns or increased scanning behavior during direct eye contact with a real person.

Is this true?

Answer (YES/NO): YES